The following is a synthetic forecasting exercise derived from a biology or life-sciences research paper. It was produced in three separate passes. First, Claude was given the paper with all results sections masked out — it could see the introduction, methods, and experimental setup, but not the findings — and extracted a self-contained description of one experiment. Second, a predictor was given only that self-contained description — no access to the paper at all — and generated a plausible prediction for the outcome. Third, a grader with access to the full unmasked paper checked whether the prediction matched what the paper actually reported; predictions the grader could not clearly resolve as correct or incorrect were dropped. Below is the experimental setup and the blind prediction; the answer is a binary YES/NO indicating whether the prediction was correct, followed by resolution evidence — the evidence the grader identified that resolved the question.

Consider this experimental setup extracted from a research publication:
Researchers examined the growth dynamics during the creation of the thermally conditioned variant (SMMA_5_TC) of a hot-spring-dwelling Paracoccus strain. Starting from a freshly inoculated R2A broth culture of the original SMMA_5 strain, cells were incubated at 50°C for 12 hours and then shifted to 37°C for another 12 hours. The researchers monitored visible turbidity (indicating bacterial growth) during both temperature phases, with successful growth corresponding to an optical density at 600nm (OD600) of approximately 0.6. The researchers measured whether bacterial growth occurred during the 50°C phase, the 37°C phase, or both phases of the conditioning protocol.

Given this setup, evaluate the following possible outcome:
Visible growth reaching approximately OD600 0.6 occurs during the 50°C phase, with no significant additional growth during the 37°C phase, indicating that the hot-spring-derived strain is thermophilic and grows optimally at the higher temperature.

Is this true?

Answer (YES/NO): NO